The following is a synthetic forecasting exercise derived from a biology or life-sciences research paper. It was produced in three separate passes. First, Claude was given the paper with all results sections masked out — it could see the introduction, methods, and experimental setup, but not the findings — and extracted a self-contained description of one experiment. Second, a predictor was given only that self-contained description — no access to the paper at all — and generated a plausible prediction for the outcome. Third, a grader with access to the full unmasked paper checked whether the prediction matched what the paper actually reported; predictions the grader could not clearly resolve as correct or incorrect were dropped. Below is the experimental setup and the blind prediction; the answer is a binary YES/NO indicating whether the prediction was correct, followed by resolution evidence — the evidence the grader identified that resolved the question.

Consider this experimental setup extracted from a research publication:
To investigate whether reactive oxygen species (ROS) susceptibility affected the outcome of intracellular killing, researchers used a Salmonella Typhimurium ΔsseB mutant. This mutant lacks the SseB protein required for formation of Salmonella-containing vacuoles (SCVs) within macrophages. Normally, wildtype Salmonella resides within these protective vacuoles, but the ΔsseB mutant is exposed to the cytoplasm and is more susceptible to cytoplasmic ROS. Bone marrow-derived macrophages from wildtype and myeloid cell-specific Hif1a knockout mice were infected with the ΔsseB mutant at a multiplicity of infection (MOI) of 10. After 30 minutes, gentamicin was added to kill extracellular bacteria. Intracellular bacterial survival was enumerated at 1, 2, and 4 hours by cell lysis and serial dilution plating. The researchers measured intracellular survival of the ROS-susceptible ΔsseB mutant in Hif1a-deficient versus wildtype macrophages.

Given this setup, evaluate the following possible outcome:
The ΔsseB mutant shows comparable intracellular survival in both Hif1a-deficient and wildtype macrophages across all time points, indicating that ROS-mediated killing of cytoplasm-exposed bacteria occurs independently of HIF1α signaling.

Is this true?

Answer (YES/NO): YES